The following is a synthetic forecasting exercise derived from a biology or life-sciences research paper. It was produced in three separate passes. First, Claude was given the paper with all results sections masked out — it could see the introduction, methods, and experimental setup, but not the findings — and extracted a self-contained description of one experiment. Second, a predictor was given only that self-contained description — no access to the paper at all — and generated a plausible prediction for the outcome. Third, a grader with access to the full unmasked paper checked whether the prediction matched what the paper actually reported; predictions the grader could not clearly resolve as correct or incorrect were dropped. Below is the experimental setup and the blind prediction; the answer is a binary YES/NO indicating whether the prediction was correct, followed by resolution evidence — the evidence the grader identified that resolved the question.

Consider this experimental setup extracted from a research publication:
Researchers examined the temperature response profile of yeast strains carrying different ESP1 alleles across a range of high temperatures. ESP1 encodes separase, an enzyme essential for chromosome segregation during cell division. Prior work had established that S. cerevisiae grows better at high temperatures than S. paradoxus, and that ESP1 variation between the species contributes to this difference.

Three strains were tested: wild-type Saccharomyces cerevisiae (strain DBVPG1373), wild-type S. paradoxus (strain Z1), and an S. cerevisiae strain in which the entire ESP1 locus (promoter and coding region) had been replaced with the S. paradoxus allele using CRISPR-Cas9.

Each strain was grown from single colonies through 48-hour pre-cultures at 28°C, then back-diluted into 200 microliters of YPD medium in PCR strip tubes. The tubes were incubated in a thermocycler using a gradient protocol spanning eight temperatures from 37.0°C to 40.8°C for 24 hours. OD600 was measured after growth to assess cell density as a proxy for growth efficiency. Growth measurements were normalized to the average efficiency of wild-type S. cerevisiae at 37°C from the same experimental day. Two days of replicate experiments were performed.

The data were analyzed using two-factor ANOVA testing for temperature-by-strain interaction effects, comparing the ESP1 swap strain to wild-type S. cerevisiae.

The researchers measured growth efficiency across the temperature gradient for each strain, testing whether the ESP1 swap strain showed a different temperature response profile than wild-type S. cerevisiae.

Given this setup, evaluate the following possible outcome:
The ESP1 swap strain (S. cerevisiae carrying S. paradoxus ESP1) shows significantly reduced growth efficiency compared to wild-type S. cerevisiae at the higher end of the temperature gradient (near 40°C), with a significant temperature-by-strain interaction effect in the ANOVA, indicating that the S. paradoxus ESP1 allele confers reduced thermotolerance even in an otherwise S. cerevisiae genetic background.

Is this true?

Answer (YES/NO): YES